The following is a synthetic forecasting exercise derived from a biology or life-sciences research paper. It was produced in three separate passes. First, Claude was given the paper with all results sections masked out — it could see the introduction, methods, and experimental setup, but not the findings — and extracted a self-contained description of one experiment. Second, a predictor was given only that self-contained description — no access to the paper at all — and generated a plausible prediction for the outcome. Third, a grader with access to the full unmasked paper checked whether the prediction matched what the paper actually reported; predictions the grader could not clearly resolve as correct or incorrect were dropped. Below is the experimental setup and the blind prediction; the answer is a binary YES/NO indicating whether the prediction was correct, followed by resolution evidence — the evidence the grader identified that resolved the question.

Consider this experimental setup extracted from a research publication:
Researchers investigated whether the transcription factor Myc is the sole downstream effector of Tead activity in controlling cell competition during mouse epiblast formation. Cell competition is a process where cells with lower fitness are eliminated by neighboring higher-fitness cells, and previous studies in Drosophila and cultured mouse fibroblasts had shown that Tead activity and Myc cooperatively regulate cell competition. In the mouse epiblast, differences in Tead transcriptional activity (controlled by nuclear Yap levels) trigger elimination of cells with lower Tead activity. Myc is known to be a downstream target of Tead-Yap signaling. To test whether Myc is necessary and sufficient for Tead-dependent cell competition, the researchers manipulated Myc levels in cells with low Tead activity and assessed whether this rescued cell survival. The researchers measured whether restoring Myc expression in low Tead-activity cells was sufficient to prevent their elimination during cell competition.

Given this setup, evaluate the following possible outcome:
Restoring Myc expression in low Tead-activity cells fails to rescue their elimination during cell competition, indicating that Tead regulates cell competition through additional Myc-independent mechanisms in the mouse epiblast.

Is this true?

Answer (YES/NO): YES